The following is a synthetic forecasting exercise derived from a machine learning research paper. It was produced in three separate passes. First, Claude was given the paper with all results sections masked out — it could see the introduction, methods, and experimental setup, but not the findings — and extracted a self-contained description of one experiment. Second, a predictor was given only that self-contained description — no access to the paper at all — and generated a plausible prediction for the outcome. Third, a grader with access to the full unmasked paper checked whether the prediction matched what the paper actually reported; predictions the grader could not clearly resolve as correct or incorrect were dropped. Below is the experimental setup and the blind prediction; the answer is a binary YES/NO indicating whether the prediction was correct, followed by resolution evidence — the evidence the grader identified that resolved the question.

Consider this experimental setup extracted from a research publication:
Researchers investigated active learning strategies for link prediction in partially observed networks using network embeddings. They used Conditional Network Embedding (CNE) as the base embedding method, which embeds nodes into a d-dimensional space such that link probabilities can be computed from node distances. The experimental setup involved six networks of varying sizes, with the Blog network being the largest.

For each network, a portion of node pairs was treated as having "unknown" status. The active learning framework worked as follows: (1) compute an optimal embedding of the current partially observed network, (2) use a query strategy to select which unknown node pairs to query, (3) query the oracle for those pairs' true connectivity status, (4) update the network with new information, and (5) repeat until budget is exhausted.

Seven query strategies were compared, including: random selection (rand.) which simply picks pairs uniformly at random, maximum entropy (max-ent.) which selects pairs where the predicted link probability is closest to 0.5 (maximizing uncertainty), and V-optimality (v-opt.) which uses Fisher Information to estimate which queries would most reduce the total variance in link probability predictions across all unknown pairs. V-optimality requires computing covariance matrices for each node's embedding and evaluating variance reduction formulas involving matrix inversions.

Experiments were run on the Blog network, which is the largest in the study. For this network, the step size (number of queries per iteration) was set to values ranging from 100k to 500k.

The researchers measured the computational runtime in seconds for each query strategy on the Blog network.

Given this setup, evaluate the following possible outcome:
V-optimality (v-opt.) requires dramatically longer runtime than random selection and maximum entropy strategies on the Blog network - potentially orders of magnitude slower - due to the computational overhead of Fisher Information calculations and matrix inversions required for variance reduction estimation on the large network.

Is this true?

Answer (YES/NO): YES